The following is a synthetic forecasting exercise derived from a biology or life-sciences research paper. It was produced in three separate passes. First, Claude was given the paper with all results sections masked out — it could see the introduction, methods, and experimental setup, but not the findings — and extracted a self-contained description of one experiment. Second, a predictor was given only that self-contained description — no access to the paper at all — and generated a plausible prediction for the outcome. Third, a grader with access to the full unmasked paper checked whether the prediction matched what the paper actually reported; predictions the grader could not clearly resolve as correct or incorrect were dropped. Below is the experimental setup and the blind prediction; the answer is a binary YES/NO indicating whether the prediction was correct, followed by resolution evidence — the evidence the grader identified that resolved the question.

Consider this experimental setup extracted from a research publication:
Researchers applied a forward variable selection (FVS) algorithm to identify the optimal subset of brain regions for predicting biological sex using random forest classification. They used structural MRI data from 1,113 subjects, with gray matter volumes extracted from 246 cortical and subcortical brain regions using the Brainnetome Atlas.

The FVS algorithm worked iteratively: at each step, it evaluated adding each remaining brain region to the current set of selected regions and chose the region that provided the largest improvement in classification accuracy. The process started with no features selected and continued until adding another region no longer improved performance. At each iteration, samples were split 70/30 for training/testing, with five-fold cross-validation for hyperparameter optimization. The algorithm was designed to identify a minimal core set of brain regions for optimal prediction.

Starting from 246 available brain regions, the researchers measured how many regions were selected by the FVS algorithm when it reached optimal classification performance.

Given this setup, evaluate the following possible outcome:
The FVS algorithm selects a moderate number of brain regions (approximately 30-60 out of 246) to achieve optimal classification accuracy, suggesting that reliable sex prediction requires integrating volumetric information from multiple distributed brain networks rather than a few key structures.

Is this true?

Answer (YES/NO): NO